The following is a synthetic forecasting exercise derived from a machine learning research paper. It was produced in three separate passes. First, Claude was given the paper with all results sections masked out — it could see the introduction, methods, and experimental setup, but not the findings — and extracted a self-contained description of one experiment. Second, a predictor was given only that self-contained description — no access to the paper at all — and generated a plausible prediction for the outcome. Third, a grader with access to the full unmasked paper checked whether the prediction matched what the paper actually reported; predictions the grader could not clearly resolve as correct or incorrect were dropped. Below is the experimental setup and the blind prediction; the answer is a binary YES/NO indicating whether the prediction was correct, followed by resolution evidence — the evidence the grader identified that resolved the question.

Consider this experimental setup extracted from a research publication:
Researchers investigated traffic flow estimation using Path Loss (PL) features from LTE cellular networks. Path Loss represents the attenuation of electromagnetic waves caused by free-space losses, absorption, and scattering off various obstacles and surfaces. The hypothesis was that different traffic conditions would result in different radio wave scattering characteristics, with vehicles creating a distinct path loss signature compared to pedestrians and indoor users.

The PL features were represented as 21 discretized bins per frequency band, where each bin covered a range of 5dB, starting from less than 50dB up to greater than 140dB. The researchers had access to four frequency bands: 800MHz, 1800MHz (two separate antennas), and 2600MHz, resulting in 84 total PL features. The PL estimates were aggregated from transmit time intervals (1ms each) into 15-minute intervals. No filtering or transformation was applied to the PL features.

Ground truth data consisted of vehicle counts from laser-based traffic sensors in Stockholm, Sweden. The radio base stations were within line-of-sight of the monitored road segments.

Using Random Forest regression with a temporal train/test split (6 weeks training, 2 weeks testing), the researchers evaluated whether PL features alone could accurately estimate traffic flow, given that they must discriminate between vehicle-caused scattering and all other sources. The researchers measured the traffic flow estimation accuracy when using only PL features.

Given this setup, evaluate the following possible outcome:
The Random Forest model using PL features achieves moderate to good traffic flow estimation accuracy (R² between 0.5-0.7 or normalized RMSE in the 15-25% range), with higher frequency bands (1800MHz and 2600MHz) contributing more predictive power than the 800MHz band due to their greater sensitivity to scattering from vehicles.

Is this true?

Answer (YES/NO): NO